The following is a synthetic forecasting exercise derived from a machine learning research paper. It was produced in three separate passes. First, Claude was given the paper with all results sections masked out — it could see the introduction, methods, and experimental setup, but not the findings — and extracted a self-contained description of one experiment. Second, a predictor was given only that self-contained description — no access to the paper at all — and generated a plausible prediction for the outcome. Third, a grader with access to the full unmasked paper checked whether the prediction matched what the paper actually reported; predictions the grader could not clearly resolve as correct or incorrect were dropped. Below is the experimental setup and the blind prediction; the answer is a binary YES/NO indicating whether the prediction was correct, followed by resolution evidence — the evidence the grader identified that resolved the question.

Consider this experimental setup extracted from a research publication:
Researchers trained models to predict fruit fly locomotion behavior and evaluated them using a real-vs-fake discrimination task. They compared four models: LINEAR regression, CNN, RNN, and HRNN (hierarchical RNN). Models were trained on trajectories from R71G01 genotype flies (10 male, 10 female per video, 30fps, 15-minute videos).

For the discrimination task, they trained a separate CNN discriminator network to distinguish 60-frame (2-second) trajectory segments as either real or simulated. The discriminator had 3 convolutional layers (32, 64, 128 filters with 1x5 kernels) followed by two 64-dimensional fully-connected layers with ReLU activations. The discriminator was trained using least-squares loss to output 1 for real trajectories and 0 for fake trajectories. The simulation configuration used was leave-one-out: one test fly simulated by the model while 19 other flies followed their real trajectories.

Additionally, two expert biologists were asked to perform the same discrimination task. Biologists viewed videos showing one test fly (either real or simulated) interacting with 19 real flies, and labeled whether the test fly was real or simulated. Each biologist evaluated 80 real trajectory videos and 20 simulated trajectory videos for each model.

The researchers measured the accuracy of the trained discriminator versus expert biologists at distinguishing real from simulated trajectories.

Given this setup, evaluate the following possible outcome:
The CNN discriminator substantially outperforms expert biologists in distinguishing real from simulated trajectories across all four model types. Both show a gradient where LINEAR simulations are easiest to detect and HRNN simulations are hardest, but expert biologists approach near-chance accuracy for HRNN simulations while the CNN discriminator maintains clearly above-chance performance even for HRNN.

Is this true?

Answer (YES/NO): NO